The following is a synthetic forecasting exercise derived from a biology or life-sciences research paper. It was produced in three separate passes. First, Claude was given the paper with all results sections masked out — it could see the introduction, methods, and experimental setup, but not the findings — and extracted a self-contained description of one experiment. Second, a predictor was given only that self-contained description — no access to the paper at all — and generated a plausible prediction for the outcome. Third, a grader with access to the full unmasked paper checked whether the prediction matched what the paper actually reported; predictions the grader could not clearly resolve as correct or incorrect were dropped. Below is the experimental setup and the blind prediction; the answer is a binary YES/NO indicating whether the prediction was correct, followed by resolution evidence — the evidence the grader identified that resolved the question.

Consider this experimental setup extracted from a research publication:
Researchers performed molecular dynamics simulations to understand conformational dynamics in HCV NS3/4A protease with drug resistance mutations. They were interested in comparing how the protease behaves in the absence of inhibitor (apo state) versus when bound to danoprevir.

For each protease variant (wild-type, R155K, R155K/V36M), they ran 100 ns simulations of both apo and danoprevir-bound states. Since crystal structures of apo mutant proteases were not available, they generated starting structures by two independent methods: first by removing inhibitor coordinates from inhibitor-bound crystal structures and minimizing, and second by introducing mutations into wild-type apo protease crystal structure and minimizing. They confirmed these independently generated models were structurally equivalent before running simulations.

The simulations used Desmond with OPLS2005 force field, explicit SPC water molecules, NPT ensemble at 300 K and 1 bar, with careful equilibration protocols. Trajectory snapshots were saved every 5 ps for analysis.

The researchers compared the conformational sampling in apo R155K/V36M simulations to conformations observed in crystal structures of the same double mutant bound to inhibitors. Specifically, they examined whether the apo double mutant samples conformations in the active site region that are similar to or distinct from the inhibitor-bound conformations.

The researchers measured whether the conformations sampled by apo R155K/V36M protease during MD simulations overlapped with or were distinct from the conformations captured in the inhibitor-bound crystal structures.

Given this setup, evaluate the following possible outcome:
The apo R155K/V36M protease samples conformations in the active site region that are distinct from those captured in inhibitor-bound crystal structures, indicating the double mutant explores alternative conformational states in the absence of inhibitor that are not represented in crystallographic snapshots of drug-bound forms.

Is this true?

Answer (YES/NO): YES